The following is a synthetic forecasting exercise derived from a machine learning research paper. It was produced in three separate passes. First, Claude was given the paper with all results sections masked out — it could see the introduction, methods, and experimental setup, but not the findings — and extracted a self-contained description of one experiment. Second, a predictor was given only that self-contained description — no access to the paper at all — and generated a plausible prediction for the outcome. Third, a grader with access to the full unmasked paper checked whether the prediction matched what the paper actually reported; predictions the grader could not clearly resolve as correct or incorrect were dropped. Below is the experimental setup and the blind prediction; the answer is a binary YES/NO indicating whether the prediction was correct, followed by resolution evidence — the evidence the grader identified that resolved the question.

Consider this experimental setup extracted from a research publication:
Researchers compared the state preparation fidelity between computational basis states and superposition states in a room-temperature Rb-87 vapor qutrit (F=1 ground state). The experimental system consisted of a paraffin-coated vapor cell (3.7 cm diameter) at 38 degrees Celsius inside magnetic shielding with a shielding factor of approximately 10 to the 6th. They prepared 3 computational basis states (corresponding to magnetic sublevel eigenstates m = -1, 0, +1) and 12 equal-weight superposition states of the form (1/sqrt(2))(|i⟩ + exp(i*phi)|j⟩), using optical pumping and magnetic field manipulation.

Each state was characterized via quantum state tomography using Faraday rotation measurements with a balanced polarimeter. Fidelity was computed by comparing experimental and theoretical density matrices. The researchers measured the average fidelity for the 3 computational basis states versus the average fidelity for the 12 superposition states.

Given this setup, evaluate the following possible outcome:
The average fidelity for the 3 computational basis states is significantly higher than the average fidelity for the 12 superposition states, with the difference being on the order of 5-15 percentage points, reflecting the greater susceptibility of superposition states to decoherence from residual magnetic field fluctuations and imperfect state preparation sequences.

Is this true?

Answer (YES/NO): NO